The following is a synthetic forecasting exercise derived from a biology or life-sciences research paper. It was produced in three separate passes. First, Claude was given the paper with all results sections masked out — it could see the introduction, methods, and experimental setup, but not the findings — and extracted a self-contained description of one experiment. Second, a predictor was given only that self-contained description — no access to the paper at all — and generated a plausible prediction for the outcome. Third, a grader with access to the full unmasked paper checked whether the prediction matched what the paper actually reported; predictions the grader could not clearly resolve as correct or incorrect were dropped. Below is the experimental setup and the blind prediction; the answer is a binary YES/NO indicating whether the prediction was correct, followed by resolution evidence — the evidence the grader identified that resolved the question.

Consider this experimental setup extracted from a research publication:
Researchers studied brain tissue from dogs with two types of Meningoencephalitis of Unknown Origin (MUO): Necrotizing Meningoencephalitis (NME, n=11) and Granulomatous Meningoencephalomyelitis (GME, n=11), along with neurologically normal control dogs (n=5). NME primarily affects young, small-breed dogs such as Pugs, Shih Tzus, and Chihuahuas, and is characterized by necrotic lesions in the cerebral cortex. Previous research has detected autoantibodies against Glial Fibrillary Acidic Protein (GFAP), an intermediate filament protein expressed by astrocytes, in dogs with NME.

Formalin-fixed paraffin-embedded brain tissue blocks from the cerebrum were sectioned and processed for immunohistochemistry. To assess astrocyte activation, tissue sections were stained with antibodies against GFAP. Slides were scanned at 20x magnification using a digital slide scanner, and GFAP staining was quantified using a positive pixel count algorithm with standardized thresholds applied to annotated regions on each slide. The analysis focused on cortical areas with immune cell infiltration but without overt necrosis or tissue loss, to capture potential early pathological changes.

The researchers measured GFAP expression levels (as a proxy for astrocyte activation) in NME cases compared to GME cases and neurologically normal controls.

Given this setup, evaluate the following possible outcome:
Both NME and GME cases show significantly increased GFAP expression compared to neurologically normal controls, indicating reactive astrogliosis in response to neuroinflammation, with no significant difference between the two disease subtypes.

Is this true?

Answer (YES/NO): NO